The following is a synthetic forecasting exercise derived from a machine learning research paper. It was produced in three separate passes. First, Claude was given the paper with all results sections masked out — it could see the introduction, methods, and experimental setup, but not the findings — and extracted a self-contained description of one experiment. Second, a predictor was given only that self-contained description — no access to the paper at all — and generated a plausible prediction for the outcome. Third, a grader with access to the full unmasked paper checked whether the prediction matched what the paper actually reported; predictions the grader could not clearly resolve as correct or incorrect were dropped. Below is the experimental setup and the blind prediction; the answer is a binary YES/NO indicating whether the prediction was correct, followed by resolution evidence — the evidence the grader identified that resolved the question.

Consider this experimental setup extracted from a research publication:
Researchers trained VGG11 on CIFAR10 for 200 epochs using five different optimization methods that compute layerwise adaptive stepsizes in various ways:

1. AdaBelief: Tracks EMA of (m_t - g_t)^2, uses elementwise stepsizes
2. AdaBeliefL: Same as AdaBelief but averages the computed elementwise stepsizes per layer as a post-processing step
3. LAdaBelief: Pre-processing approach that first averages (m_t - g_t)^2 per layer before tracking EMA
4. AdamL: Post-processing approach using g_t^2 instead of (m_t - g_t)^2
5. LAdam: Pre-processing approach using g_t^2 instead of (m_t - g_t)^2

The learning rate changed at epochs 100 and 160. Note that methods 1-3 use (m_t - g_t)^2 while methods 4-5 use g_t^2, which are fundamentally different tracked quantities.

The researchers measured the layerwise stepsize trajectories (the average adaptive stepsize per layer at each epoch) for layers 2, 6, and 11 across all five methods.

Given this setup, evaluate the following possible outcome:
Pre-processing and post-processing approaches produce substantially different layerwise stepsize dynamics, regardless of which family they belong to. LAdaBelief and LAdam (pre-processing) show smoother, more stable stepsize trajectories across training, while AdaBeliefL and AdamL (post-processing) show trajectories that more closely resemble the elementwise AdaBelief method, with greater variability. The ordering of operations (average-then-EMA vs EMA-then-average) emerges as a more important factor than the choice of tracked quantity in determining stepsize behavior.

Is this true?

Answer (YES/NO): NO